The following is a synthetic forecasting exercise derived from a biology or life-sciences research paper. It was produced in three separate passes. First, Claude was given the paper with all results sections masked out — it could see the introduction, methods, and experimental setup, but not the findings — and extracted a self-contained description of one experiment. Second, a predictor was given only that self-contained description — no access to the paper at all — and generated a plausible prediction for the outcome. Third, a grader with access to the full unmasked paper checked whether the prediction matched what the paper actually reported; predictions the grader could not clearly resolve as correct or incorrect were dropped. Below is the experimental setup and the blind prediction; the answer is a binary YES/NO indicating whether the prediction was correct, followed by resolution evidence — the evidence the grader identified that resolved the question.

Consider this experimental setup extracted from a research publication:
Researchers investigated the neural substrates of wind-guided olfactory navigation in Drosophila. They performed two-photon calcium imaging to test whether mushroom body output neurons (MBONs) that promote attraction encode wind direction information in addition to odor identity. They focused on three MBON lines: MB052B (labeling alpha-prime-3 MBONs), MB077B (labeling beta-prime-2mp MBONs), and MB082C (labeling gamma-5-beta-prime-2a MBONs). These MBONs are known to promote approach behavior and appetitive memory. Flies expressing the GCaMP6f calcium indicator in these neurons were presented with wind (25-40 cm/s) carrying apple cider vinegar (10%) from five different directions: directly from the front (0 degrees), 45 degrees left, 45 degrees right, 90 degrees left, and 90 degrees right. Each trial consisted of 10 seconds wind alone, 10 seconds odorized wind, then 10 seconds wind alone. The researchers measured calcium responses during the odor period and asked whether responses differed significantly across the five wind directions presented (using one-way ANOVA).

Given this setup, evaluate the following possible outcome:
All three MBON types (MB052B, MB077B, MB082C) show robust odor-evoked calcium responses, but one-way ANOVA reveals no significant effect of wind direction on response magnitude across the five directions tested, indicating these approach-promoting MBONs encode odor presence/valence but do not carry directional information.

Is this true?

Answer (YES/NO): YES